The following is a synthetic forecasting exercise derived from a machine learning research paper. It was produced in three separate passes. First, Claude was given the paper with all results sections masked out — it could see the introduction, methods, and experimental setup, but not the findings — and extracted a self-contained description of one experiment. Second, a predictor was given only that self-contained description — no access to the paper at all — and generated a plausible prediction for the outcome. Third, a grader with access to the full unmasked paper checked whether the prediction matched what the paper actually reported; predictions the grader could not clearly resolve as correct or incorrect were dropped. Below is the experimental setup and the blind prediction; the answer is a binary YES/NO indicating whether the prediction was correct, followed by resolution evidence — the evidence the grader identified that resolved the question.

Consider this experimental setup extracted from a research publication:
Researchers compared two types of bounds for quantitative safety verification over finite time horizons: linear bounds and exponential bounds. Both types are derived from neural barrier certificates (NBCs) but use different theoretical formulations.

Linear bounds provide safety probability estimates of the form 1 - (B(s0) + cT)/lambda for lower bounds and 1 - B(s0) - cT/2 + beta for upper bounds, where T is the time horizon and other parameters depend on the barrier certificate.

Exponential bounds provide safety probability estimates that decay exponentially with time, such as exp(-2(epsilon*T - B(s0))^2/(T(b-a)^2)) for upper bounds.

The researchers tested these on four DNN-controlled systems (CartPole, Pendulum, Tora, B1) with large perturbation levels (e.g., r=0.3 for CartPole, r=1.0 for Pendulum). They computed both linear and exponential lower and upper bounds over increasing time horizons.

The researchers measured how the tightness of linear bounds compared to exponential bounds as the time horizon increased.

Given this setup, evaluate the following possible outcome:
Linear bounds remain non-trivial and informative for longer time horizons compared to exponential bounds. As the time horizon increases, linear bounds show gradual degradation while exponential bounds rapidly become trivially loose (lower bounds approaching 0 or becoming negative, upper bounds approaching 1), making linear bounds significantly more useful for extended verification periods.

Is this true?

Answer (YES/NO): NO